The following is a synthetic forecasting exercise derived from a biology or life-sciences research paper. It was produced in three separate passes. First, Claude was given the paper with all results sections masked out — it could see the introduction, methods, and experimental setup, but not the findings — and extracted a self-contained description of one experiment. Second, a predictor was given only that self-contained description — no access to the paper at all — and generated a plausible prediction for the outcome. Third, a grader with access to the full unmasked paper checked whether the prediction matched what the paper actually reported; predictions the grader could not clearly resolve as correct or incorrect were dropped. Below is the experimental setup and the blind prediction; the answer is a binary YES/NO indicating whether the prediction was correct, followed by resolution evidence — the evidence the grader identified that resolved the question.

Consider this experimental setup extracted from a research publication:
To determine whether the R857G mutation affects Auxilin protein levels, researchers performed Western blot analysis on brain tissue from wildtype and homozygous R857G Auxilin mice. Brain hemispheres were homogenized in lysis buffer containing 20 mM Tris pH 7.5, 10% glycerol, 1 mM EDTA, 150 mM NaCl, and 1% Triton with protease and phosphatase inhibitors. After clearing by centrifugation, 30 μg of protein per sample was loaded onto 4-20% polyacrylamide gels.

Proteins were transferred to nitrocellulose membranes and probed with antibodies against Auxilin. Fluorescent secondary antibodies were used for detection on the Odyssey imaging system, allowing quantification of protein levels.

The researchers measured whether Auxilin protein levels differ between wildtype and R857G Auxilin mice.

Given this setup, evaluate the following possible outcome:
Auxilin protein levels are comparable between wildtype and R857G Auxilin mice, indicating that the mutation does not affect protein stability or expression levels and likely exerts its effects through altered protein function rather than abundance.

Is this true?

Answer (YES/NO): NO